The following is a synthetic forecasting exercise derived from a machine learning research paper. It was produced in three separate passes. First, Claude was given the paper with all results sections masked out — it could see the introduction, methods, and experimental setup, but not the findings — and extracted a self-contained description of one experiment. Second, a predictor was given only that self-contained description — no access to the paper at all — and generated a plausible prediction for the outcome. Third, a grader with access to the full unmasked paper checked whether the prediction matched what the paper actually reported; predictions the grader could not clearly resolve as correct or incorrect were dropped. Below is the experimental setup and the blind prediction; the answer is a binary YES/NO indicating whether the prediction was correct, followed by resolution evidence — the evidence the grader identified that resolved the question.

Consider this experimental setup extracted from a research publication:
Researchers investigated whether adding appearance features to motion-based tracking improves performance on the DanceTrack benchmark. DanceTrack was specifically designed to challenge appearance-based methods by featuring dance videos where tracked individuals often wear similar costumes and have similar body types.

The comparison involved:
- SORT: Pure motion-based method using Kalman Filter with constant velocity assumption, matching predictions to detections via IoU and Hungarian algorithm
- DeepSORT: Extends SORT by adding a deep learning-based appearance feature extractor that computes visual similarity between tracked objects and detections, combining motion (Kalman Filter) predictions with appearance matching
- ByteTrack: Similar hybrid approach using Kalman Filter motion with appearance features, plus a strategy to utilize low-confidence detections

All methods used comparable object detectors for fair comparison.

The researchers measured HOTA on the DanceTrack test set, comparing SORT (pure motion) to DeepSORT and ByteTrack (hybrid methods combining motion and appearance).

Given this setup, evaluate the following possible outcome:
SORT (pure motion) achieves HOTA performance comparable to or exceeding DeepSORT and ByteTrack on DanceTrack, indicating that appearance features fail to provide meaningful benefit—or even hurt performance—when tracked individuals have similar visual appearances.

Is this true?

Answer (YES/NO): YES